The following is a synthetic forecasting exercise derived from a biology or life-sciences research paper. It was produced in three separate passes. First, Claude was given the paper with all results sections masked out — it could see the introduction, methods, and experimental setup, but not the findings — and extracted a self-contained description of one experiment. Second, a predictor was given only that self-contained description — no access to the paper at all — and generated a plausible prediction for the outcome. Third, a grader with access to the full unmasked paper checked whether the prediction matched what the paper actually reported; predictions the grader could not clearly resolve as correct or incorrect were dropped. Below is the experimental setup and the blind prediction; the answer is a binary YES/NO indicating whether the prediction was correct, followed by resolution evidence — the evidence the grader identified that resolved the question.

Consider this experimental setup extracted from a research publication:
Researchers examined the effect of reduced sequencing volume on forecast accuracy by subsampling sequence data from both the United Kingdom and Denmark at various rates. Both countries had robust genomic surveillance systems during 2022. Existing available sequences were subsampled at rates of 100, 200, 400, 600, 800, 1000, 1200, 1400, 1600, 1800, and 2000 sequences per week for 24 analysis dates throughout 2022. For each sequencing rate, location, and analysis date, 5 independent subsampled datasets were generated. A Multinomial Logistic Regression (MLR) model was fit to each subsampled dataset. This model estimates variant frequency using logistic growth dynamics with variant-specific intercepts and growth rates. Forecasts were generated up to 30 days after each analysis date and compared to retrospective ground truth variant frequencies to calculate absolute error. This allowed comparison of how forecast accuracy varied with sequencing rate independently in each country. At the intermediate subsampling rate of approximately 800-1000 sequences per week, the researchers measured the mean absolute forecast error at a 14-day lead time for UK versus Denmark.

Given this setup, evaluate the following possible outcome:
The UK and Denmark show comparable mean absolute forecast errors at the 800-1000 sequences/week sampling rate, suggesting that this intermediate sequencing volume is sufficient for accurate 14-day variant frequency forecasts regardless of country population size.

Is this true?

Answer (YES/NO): YES